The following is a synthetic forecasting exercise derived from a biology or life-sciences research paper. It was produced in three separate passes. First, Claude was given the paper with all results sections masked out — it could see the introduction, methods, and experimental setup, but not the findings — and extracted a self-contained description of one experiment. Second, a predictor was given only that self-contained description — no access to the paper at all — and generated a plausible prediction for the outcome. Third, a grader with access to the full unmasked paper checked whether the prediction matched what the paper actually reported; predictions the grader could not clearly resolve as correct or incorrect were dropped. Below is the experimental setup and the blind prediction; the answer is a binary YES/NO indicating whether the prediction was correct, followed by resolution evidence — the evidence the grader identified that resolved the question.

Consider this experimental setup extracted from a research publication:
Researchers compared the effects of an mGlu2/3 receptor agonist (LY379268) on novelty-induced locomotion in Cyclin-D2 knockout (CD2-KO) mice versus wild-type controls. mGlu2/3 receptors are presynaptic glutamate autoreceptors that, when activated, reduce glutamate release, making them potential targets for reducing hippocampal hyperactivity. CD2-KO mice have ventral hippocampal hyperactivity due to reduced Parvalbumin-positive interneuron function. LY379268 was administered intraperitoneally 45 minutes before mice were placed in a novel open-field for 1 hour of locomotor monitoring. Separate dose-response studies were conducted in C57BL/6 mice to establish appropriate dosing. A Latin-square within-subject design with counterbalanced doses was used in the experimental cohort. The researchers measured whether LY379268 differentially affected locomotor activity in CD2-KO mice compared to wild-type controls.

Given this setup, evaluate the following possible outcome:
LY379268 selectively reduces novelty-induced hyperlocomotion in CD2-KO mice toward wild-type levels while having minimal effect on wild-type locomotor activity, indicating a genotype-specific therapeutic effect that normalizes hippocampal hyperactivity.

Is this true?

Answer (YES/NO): NO